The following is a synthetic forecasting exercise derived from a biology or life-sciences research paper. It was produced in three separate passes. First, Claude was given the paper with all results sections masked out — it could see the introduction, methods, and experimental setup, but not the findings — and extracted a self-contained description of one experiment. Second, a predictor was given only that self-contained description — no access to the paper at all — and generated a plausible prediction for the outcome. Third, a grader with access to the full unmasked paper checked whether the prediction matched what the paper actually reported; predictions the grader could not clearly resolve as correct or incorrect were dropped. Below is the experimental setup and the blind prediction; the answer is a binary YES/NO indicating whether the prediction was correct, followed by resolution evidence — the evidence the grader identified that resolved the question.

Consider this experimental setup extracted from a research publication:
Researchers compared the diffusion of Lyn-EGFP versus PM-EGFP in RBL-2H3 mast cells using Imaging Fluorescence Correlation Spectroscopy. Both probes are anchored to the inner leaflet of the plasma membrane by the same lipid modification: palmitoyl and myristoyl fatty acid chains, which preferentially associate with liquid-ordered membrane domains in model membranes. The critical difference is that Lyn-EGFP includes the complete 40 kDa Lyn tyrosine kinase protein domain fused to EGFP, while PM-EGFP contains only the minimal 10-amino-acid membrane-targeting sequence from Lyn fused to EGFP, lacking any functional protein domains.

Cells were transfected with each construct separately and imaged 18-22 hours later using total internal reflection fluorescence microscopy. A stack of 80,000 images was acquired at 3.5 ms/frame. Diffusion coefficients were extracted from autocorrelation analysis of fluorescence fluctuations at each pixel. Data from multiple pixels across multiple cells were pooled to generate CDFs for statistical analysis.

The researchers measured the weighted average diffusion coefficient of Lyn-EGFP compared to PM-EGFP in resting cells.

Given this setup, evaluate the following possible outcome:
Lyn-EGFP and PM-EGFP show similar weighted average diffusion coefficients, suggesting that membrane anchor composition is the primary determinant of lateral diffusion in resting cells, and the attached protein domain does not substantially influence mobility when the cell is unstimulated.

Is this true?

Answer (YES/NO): NO